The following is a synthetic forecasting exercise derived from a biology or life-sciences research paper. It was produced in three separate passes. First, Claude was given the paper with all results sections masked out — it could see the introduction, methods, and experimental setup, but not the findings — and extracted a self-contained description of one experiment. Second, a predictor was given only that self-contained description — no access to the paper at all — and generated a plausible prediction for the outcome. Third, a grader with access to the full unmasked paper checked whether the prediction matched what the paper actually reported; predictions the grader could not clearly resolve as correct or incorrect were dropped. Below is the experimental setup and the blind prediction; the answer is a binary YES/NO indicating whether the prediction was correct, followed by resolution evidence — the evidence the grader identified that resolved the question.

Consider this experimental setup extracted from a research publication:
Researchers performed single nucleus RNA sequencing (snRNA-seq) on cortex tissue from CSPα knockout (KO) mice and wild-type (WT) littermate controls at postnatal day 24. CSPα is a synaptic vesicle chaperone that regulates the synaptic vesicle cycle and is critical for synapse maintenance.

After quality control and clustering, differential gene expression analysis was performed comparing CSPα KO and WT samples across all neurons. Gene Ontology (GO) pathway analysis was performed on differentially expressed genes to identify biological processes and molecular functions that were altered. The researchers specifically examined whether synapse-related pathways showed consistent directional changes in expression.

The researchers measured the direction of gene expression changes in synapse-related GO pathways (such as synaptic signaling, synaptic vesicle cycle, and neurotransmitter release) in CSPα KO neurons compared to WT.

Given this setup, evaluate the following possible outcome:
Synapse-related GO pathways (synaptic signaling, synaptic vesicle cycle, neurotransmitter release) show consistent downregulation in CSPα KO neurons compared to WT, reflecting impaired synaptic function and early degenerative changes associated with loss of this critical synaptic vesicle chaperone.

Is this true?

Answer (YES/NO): YES